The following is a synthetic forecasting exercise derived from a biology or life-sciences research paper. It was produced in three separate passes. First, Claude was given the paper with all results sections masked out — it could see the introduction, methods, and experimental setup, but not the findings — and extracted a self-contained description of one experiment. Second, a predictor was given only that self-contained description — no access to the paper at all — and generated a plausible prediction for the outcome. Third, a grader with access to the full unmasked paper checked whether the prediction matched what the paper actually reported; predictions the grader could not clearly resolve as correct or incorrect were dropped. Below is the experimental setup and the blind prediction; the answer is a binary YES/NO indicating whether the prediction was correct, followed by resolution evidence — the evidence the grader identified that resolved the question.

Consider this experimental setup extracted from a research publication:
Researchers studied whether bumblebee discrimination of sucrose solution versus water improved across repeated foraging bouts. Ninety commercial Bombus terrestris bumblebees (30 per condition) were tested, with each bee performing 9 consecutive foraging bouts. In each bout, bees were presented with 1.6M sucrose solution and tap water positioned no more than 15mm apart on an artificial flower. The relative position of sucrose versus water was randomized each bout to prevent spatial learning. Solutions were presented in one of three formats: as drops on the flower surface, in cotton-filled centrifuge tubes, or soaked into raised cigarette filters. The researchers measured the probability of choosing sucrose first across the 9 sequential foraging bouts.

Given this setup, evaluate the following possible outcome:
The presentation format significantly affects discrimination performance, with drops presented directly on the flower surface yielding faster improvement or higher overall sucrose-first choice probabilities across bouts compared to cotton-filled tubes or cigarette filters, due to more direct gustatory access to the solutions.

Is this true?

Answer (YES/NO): NO